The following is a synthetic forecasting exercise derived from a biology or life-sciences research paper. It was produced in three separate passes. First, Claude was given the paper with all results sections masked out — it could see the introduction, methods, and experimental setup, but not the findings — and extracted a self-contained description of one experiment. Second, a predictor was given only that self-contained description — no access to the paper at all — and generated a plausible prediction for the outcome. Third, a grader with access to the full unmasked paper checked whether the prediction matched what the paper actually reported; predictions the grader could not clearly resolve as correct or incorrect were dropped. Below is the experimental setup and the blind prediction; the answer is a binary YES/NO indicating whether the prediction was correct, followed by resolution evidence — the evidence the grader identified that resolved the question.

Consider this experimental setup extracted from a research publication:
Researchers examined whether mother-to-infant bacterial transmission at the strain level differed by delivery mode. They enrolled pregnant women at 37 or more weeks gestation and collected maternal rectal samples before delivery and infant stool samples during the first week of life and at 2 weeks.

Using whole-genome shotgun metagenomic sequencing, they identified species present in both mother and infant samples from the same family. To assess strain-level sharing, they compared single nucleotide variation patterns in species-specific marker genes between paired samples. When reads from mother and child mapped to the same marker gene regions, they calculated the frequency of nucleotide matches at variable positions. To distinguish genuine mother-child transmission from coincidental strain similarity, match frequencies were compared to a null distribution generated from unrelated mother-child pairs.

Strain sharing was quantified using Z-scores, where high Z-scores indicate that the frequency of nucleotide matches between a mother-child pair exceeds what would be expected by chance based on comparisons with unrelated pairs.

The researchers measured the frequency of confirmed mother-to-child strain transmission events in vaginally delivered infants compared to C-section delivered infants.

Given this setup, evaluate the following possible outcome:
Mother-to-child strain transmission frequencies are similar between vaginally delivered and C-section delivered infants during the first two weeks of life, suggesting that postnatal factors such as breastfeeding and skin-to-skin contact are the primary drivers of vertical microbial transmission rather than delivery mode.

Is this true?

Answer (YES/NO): NO